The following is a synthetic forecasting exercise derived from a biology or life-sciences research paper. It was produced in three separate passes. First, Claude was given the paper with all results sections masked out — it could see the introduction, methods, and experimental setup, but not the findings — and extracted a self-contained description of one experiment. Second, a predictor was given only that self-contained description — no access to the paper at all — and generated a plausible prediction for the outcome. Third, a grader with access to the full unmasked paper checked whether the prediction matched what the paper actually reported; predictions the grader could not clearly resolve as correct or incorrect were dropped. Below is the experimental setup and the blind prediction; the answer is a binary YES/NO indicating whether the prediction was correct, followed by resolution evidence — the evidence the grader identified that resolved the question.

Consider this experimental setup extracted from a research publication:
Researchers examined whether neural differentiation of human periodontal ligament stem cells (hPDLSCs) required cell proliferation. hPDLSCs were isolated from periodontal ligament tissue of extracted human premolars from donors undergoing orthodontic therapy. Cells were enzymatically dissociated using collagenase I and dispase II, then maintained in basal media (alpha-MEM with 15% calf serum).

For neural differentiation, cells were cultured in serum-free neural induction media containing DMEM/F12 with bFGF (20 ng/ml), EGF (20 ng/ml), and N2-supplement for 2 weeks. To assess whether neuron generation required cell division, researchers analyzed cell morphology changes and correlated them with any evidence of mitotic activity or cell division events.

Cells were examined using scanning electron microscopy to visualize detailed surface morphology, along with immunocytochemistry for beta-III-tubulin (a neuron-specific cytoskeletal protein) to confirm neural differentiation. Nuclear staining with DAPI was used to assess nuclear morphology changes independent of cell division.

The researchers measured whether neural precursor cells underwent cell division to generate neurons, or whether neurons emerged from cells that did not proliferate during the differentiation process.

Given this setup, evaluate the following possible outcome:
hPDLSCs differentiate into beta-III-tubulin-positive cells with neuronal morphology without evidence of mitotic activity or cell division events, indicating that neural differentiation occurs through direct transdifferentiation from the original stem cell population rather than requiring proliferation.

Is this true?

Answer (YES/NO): YES